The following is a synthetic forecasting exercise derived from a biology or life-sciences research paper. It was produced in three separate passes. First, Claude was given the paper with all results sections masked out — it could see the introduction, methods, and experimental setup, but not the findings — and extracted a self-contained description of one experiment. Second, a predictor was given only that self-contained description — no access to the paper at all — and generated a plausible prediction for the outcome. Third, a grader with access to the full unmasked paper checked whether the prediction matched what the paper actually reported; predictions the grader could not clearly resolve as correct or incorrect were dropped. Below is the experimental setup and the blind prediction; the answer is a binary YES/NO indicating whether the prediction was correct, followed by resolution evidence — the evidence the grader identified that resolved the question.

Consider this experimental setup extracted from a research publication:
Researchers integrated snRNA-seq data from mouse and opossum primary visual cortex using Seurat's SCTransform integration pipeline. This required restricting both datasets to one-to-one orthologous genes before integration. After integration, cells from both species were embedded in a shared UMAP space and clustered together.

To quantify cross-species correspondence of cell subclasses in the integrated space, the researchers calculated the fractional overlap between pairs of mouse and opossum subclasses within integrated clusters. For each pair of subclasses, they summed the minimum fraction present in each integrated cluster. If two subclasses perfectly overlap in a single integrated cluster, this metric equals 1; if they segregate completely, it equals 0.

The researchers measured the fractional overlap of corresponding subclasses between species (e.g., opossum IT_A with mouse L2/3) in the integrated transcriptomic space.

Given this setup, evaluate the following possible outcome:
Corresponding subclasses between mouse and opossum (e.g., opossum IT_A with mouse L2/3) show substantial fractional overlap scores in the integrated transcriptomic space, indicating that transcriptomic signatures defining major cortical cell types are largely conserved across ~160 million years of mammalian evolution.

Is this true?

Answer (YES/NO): NO